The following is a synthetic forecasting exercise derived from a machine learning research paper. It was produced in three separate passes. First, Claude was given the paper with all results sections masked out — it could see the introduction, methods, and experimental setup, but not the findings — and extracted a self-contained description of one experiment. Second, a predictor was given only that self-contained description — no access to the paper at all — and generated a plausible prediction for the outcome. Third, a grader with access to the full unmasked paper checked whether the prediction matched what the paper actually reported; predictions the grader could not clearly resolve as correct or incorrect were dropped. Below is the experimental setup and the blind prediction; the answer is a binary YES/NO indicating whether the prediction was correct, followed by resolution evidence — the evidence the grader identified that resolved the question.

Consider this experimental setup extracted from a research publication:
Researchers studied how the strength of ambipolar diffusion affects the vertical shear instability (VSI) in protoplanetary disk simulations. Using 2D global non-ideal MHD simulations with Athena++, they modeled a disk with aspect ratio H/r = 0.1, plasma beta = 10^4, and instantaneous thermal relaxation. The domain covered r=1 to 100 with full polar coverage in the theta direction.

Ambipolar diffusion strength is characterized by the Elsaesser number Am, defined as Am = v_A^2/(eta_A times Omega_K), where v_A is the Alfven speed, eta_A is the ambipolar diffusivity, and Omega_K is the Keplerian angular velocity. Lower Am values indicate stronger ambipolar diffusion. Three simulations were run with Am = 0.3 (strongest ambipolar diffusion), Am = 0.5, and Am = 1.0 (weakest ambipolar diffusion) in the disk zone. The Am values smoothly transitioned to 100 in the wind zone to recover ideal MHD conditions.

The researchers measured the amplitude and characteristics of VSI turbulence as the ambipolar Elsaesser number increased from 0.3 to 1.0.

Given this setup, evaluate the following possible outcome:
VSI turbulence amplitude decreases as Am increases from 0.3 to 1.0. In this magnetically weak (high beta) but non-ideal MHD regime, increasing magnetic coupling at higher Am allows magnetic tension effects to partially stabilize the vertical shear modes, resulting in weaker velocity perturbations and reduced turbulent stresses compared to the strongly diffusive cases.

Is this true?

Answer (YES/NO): YES